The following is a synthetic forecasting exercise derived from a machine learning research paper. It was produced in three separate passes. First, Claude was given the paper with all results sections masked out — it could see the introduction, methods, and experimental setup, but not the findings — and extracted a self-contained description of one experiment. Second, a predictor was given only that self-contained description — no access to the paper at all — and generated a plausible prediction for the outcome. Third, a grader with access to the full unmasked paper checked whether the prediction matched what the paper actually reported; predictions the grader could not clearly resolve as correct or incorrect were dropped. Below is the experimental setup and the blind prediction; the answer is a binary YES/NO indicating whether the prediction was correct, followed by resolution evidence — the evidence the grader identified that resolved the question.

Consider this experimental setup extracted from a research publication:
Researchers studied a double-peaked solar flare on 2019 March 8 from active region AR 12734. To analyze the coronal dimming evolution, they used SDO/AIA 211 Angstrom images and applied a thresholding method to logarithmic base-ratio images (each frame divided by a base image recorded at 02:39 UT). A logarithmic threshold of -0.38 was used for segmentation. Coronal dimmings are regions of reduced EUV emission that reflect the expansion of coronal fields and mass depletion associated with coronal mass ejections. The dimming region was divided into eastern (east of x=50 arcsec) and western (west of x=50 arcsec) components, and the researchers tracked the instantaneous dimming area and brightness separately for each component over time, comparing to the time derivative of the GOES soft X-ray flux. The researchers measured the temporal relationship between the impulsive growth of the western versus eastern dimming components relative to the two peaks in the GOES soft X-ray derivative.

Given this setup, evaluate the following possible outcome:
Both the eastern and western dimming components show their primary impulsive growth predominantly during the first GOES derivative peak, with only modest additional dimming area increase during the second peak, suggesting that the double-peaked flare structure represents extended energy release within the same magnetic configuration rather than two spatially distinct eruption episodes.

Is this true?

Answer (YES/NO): NO